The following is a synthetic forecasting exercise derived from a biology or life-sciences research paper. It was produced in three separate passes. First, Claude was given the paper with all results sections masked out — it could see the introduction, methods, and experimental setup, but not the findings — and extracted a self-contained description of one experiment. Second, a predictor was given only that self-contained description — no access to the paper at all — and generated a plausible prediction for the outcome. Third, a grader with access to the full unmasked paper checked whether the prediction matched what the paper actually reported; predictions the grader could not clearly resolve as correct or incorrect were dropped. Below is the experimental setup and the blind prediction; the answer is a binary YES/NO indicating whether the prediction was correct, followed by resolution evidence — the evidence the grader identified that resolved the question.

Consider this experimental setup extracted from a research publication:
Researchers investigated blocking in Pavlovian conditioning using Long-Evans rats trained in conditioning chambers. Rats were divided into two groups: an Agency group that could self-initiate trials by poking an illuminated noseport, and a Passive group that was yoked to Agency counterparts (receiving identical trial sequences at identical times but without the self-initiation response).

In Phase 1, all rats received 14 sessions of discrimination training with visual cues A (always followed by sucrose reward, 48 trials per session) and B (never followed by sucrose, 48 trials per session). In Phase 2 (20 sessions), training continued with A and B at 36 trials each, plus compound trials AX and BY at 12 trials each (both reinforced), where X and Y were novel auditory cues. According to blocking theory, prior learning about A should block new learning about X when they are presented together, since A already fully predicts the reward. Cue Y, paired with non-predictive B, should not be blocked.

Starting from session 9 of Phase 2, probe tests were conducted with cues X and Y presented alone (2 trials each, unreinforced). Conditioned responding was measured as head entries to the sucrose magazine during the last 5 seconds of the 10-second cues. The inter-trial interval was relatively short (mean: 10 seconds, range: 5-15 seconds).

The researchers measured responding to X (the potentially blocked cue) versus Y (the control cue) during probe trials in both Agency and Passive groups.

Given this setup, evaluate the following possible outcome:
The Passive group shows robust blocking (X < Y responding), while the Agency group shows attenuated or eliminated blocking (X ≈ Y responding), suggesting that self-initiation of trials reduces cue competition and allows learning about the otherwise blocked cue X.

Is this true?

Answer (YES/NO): NO